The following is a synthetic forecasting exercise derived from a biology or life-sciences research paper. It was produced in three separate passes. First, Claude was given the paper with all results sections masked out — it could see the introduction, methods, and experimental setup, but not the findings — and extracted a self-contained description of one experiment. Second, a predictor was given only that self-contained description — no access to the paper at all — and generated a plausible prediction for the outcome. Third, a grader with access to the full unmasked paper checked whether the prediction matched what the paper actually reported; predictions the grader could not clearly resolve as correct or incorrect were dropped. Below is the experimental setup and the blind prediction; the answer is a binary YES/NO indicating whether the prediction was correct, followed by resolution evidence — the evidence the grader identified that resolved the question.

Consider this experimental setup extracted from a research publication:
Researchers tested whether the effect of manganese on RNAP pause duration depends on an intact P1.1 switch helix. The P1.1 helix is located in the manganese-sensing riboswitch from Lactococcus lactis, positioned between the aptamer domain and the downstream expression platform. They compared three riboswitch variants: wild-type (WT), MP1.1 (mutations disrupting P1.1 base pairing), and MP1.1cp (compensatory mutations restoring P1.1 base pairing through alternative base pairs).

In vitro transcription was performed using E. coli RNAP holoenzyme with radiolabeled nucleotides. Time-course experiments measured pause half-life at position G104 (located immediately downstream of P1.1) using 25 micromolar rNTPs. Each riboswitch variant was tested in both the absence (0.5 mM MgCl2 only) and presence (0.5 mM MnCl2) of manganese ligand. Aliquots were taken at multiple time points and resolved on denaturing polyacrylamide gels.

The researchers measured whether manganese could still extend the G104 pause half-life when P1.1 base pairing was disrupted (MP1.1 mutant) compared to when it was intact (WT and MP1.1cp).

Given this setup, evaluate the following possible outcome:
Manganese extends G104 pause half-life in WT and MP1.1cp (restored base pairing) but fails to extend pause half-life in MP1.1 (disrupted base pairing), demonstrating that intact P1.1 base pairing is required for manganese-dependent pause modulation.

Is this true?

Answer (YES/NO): YES